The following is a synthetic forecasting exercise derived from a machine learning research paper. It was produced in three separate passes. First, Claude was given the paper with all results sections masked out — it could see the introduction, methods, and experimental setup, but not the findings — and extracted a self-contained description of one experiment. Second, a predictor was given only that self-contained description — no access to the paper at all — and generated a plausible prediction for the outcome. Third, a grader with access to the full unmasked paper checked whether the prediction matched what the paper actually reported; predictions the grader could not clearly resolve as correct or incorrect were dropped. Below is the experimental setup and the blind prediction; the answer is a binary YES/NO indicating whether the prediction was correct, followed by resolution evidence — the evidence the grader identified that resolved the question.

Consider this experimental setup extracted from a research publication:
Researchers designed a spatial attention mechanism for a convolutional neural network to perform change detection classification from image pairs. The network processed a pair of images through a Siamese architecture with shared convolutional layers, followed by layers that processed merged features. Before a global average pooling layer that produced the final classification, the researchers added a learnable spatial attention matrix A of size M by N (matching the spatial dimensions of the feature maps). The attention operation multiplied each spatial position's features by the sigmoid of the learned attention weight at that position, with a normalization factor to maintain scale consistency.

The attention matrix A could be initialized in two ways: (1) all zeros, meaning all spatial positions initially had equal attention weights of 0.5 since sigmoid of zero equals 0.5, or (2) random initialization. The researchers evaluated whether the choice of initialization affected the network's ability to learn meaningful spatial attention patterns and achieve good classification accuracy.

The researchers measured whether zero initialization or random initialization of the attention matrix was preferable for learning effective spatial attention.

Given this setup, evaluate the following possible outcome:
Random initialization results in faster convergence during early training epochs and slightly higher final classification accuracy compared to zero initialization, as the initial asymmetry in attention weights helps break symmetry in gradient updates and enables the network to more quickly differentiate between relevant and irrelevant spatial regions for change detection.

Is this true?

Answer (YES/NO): NO